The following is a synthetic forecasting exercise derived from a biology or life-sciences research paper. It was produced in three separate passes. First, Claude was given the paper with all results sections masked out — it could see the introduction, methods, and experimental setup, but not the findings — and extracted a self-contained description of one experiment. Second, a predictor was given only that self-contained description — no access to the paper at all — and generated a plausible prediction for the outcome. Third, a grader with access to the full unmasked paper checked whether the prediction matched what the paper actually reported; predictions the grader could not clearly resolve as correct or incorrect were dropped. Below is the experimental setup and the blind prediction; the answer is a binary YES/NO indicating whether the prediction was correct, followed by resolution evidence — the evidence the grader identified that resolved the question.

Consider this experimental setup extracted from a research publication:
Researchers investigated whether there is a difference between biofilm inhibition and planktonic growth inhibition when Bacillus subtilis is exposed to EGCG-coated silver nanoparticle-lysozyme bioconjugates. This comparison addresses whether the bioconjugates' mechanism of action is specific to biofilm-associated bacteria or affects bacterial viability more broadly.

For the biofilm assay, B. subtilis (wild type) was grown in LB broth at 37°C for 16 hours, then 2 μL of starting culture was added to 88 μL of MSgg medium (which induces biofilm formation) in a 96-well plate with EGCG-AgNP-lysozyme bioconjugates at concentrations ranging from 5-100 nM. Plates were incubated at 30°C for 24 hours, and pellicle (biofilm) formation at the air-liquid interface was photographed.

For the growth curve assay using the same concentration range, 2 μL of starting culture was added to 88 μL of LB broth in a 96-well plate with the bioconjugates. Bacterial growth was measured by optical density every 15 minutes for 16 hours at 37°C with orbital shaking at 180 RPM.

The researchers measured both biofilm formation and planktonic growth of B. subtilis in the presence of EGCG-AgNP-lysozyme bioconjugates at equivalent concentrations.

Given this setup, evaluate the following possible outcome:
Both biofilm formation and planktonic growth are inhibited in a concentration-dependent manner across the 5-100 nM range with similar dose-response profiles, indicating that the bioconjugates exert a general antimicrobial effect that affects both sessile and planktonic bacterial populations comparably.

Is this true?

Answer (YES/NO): NO